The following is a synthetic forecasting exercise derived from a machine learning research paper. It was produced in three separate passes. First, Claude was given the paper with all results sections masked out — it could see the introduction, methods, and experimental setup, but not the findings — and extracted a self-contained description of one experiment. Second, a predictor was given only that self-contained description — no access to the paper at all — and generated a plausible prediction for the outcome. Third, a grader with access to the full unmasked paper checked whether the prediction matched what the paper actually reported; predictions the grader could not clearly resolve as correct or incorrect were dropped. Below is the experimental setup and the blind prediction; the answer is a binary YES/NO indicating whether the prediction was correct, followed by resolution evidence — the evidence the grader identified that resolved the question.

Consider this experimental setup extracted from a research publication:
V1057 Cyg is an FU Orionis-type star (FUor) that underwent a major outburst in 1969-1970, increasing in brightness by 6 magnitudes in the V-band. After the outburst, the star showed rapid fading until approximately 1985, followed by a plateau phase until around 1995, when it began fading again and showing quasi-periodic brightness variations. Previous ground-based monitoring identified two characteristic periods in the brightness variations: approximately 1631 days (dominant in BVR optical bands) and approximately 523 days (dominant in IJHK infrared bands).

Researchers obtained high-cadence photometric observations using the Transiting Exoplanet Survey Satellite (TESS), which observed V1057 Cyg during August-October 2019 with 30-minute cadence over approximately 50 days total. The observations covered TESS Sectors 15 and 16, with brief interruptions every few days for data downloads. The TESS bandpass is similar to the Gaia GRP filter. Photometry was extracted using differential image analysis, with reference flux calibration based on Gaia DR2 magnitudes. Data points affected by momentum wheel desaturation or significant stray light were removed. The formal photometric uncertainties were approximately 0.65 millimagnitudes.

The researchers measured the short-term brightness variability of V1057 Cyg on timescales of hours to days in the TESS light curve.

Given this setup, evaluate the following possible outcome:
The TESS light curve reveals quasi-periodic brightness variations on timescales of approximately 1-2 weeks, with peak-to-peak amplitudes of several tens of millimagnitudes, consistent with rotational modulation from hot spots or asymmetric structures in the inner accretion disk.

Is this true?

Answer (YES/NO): NO